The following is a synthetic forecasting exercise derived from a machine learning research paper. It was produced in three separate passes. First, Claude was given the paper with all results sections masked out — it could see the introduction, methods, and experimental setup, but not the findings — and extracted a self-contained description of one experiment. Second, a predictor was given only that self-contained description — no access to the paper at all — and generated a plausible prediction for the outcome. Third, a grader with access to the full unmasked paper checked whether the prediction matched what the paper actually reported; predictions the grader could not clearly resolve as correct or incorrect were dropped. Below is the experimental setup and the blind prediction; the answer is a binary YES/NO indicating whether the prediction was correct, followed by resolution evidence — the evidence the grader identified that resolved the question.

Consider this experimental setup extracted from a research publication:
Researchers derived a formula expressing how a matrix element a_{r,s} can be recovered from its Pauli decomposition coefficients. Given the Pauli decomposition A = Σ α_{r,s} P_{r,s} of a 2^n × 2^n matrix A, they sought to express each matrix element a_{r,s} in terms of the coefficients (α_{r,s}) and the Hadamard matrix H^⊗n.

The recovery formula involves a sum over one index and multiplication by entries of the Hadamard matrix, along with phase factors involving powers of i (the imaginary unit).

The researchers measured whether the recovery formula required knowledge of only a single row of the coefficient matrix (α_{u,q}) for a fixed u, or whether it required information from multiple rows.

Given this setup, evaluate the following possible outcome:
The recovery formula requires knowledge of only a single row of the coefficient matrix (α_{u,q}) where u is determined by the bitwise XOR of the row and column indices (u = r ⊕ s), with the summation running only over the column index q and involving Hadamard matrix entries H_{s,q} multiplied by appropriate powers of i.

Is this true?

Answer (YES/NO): YES